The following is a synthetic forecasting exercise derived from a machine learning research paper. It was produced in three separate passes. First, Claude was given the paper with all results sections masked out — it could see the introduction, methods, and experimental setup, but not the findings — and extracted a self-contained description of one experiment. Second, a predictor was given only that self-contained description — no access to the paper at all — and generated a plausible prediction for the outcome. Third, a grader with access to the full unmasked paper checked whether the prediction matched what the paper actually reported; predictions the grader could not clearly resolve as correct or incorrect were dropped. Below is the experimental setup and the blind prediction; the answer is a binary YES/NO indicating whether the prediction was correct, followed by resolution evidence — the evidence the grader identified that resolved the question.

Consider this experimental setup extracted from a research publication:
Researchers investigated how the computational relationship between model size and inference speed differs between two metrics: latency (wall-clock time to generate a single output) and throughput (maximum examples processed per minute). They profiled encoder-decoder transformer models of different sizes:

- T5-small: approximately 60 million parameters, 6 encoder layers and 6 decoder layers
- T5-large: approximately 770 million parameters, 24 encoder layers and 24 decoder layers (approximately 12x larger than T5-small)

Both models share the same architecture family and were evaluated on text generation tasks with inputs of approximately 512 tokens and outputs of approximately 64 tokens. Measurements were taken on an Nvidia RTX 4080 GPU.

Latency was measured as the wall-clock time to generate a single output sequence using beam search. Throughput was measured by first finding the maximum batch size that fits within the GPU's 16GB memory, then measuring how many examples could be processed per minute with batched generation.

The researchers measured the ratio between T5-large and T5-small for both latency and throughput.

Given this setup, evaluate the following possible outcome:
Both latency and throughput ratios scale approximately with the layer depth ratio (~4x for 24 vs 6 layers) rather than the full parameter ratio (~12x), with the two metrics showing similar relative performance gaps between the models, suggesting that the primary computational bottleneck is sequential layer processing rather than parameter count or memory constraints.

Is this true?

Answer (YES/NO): NO